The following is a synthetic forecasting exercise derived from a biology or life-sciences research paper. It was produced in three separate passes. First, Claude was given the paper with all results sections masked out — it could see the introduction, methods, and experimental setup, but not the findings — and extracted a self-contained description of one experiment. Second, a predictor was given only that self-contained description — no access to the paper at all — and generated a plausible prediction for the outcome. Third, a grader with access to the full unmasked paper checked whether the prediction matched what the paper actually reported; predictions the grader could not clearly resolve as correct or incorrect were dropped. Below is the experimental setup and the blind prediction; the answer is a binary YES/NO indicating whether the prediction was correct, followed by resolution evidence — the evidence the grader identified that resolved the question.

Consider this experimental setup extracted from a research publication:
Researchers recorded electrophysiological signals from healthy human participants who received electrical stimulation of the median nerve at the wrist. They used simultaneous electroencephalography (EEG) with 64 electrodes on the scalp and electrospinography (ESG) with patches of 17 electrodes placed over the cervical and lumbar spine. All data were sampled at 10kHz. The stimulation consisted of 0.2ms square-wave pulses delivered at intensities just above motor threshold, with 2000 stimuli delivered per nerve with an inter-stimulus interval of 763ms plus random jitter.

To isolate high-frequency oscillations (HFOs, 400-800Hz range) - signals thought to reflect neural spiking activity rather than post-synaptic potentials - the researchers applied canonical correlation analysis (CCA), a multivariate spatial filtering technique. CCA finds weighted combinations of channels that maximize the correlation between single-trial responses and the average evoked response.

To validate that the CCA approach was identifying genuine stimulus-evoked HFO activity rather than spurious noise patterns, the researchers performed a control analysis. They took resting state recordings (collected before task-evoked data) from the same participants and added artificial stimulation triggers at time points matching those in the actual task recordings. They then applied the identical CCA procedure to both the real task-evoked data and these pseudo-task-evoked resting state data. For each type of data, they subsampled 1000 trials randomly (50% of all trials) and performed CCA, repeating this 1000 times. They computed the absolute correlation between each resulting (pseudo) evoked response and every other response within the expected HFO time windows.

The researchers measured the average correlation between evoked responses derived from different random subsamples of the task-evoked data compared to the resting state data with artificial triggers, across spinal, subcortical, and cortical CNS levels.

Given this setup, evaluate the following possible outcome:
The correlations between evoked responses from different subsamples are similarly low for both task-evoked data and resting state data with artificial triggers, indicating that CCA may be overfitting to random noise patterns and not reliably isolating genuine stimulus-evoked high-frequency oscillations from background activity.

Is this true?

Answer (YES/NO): NO